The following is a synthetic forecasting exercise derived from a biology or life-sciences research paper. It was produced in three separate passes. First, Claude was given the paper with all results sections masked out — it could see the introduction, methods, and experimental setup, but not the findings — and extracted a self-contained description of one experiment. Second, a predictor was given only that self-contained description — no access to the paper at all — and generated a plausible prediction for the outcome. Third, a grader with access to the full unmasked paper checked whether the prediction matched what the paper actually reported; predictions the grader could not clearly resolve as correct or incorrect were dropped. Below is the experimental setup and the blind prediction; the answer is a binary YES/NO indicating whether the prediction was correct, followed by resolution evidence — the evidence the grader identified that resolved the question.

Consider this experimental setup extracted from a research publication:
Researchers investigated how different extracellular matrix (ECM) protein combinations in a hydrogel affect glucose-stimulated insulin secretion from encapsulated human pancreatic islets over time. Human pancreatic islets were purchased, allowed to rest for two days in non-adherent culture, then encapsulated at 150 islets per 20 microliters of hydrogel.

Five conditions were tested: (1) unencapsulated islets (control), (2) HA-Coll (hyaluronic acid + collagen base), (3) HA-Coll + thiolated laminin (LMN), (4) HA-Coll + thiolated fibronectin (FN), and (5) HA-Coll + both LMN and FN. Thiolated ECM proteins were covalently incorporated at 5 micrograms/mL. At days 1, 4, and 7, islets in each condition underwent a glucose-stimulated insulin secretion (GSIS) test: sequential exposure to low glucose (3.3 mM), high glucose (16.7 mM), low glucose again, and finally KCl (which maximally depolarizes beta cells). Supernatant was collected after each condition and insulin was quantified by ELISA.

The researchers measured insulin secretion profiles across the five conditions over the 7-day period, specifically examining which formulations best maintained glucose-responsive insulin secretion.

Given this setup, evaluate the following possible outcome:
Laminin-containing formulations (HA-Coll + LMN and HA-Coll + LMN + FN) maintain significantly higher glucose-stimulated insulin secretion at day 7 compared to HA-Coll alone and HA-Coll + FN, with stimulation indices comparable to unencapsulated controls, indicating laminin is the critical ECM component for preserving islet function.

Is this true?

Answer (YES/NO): NO